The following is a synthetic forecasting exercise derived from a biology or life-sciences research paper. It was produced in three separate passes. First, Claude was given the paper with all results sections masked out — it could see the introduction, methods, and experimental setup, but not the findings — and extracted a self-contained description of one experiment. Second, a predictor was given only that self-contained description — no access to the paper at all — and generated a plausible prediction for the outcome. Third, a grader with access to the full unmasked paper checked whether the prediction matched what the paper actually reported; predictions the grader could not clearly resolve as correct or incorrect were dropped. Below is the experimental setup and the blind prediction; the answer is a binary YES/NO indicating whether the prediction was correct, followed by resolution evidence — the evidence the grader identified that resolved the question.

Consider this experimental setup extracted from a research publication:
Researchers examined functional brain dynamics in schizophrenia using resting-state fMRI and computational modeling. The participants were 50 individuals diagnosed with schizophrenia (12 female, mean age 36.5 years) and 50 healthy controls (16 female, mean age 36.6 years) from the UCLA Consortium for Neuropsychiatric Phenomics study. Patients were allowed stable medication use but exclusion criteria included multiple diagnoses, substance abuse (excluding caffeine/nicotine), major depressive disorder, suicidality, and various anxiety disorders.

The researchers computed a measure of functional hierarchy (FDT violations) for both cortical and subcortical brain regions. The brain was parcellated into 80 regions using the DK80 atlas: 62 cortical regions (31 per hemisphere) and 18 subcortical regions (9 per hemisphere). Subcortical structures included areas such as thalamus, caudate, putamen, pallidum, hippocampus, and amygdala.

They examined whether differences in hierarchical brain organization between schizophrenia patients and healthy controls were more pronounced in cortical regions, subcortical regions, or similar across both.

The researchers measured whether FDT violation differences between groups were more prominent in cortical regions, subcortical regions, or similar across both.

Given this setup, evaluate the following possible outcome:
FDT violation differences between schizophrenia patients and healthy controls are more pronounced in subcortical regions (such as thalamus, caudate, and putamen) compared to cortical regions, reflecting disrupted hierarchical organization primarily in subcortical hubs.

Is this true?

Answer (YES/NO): NO